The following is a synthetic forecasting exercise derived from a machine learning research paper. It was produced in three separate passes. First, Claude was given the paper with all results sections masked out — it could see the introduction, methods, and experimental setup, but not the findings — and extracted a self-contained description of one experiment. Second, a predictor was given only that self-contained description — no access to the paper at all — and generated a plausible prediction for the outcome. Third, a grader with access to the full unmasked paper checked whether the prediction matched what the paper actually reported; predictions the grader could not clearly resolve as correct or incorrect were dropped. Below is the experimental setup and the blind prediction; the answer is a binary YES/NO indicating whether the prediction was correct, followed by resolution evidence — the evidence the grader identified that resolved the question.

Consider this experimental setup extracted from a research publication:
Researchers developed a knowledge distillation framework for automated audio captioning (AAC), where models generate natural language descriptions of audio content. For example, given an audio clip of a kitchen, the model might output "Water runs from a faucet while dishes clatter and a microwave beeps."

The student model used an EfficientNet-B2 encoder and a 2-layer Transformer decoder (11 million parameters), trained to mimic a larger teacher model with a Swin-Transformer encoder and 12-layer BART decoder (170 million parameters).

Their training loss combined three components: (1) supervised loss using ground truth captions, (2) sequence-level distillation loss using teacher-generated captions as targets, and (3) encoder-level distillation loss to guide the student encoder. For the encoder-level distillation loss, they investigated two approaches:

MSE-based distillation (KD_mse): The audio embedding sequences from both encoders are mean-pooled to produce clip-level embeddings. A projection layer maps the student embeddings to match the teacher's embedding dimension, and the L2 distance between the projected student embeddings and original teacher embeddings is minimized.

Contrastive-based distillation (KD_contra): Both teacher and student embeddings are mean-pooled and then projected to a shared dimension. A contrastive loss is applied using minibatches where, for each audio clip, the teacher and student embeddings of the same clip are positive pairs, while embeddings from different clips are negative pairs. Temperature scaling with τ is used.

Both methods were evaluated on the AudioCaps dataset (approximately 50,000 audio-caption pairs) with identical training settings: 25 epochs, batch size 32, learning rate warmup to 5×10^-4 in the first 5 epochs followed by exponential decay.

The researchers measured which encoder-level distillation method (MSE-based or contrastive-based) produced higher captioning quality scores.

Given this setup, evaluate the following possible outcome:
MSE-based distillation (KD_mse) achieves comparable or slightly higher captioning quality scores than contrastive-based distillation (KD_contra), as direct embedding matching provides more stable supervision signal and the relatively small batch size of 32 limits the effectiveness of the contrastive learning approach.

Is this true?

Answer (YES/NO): YES